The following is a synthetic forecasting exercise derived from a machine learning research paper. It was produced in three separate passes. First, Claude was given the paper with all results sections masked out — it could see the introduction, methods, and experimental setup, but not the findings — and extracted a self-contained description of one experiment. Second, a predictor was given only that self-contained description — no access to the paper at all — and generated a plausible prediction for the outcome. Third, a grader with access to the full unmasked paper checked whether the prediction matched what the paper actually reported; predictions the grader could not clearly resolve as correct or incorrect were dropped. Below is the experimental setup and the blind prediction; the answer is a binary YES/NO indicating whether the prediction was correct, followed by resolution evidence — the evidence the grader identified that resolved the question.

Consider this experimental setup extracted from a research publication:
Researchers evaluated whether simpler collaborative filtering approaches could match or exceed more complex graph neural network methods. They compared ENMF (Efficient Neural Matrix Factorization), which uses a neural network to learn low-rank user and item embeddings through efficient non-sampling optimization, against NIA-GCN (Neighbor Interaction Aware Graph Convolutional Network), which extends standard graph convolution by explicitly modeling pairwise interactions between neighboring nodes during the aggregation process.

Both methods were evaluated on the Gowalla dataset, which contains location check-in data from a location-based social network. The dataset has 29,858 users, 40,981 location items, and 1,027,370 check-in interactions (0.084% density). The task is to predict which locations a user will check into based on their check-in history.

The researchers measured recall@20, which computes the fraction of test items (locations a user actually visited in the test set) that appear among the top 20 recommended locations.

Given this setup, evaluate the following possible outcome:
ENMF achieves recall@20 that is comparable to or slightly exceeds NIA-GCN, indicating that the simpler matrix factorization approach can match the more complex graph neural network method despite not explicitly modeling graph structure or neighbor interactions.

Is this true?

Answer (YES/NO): NO